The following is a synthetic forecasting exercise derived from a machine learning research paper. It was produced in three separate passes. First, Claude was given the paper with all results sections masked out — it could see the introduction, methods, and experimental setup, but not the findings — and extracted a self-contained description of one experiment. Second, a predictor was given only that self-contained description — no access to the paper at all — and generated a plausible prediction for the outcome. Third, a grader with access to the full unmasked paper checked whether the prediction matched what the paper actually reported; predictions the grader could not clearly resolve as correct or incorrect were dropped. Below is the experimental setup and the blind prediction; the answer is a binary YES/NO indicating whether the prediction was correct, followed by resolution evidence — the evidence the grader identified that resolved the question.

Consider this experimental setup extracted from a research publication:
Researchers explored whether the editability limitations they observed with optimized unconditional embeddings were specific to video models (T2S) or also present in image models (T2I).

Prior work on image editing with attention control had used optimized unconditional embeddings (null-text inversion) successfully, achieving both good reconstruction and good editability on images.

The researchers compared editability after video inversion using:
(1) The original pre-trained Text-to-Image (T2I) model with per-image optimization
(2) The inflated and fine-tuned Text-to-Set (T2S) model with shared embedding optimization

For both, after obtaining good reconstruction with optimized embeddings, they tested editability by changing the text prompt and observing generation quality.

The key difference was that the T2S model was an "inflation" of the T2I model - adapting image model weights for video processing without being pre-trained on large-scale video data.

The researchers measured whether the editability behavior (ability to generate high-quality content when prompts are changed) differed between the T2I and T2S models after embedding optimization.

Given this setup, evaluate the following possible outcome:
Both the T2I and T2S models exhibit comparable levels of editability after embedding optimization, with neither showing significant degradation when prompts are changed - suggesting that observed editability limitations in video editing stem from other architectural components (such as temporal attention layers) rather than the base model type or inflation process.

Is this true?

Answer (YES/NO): NO